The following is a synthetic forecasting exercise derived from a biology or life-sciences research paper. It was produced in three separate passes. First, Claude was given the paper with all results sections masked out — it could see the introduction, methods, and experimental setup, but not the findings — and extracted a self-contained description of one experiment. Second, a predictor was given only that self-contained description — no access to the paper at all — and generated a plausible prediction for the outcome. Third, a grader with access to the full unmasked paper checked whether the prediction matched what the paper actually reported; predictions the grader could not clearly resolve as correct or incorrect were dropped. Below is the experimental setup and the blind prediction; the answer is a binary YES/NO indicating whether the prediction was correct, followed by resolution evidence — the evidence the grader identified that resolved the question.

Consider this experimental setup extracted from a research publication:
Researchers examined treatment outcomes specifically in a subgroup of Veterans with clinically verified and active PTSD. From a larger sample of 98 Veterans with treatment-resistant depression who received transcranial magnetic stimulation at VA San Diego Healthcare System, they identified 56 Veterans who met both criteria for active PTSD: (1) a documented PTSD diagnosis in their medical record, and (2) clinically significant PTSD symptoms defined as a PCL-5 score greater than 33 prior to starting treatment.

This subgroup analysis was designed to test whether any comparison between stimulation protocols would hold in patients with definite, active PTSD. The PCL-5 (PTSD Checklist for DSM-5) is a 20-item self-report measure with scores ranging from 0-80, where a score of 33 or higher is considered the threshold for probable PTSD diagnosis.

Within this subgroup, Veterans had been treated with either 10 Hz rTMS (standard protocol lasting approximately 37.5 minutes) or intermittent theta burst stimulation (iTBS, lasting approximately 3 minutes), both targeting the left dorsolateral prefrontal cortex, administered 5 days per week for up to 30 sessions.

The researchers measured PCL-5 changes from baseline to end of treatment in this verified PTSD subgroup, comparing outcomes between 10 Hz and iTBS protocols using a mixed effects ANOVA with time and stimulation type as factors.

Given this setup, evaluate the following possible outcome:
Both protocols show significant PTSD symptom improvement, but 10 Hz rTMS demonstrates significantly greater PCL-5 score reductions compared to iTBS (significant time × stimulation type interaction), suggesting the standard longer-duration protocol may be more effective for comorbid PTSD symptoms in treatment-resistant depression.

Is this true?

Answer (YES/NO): NO